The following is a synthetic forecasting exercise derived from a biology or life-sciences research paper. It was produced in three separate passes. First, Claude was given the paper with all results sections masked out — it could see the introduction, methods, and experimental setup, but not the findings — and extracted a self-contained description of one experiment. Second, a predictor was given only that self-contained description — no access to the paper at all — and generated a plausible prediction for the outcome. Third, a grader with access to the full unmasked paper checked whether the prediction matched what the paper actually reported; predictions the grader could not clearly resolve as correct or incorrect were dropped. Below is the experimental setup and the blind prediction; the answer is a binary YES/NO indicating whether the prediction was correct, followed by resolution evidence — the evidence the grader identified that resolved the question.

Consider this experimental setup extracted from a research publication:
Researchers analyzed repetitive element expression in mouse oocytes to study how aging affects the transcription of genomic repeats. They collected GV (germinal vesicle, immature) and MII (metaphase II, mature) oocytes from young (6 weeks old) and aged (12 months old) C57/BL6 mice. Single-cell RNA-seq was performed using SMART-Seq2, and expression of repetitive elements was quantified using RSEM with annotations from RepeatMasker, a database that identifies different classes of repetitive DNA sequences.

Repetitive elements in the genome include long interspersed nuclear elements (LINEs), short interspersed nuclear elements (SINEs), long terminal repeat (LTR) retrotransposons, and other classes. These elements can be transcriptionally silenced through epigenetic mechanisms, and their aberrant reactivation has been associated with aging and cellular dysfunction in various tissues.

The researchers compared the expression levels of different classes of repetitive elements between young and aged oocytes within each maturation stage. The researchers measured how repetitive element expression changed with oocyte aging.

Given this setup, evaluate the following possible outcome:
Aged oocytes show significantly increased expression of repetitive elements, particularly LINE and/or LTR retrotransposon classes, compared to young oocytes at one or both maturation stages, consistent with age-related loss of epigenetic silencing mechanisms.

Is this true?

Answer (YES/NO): NO